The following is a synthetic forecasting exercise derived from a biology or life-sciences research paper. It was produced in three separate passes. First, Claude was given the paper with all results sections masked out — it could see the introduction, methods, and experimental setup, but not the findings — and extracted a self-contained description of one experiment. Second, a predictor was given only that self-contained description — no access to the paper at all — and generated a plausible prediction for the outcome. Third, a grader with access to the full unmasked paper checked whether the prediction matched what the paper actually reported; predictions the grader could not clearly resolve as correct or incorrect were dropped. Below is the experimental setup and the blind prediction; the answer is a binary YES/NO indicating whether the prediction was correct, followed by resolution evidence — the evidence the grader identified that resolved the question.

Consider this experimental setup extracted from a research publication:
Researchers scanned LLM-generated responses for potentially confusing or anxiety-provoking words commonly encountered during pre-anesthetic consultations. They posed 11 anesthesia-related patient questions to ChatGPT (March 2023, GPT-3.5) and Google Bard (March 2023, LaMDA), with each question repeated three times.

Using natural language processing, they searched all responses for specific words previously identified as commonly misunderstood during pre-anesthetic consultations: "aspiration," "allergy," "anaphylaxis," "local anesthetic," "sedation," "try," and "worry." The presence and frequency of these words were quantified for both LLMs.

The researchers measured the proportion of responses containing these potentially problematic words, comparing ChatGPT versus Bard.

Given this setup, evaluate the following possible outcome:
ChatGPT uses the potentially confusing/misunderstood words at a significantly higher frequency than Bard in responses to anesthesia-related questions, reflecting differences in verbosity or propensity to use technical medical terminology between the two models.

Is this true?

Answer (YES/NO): NO